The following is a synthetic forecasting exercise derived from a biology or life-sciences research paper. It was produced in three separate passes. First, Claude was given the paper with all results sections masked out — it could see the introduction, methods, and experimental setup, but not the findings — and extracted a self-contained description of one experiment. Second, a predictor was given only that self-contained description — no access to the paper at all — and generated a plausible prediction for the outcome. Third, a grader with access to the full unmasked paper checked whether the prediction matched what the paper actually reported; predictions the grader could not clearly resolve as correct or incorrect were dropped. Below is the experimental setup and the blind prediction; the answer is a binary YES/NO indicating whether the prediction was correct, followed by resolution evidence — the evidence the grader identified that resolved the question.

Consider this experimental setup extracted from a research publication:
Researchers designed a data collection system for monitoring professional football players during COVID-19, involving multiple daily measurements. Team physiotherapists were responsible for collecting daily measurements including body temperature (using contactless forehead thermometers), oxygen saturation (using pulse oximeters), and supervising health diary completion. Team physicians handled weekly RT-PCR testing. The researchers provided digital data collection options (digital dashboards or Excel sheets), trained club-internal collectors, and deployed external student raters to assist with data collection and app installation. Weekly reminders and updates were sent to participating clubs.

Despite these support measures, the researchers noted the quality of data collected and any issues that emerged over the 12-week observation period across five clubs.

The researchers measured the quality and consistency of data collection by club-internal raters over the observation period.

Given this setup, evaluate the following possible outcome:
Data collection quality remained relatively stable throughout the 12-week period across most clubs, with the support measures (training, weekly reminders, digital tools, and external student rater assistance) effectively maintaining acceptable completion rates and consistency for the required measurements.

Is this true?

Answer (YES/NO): YES